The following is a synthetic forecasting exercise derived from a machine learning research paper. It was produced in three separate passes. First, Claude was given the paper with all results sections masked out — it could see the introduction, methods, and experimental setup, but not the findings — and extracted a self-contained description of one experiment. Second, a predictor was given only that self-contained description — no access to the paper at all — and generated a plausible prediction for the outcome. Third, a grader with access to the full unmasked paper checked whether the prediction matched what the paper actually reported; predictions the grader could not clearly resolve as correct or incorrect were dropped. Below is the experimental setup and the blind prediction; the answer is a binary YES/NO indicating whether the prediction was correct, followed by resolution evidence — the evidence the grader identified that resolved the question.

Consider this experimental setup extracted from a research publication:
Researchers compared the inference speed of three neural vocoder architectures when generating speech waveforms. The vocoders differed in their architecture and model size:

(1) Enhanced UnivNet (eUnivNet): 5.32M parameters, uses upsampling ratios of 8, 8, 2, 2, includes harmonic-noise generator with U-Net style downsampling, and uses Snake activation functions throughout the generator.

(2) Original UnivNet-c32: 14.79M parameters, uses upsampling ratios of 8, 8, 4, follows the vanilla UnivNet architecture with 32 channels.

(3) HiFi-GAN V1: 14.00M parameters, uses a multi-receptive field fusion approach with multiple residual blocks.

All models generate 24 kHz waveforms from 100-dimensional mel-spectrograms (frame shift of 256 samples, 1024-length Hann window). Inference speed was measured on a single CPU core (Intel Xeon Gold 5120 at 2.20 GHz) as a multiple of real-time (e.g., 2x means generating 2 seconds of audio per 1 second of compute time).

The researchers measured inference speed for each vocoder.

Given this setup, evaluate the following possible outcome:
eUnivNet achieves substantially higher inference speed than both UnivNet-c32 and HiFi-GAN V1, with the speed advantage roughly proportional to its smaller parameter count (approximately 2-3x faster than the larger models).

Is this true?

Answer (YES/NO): NO